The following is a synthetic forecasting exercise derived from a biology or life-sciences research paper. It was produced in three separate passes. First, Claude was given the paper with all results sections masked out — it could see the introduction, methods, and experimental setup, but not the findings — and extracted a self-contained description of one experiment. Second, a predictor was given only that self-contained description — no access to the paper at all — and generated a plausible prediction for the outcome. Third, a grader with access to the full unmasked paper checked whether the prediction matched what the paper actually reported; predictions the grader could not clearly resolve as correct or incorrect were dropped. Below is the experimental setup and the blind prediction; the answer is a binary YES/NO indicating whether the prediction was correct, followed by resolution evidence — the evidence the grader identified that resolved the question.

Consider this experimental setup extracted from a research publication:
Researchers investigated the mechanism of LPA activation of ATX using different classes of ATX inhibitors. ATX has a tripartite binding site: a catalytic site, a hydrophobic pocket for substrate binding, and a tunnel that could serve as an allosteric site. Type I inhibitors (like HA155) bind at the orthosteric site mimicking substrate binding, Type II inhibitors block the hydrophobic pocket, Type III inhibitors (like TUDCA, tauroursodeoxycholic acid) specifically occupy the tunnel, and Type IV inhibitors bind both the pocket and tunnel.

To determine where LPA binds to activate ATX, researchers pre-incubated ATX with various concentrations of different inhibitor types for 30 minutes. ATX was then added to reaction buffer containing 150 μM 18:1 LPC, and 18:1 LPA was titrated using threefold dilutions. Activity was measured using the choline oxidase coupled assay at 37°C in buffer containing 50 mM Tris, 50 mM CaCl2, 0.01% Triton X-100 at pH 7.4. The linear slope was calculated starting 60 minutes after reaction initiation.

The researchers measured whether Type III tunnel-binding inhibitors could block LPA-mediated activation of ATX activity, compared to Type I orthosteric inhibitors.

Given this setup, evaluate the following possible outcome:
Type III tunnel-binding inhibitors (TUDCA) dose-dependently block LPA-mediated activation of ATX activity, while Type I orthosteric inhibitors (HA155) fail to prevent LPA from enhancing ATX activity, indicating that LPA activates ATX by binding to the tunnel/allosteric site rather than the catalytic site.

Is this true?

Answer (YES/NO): NO